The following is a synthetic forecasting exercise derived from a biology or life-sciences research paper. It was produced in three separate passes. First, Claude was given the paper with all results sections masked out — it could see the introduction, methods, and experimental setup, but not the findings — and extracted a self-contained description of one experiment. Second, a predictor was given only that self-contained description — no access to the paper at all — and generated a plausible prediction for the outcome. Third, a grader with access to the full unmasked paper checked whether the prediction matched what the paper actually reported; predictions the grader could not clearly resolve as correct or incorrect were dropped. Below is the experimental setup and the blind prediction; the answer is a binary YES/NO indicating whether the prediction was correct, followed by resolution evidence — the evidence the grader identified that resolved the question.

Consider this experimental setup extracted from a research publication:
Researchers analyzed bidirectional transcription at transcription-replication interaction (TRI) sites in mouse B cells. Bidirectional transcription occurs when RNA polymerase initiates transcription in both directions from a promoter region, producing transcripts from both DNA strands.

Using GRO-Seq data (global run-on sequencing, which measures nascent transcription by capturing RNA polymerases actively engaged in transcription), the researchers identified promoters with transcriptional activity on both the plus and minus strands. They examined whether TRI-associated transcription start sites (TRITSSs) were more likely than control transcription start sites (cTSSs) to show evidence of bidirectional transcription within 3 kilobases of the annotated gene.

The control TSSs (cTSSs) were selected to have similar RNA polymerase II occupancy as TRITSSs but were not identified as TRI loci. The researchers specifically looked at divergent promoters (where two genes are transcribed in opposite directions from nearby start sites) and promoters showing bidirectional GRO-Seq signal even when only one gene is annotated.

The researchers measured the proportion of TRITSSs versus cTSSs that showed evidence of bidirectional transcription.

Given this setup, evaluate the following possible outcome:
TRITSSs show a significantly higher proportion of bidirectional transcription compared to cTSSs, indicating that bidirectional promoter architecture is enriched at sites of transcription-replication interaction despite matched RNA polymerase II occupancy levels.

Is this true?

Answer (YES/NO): YES